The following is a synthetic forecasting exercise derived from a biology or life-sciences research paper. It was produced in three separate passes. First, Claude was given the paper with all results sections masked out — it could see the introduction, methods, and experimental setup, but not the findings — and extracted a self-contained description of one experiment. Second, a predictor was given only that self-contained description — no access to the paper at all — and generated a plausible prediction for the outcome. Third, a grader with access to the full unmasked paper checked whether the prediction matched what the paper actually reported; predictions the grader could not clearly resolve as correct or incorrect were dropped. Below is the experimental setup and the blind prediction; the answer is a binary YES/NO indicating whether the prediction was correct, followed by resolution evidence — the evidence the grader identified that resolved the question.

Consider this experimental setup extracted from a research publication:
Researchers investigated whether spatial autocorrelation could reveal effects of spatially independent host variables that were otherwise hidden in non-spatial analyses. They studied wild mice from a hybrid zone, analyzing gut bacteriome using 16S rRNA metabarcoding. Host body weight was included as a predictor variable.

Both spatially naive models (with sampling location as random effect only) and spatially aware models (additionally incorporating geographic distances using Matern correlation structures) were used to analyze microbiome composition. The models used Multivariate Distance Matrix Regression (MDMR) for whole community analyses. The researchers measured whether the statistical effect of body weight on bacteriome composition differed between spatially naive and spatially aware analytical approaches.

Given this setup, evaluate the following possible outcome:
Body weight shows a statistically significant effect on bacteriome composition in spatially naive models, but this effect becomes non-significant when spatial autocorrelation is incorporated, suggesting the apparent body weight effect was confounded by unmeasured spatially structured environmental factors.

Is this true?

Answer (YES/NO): NO